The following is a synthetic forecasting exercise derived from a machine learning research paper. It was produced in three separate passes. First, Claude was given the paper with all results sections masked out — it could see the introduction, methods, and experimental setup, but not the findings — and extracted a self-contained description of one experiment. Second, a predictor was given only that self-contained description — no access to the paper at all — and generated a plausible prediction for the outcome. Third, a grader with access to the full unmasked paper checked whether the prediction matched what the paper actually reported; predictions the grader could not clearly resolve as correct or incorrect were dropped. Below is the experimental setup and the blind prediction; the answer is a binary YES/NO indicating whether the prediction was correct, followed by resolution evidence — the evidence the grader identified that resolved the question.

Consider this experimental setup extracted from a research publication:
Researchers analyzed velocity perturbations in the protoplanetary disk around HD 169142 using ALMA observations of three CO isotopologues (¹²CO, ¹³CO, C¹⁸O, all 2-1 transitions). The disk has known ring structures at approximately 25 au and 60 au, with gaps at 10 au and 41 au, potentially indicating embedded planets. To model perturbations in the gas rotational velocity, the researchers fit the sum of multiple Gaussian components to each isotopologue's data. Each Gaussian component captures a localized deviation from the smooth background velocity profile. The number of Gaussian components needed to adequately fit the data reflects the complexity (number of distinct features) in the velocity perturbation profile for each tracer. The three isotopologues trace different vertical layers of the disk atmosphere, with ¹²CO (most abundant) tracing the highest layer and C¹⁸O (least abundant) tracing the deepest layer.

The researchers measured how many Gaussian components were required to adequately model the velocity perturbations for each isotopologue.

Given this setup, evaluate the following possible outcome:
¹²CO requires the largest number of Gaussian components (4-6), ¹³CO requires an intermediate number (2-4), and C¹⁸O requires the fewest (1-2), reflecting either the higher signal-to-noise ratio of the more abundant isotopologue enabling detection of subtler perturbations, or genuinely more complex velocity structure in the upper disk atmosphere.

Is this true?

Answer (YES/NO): NO